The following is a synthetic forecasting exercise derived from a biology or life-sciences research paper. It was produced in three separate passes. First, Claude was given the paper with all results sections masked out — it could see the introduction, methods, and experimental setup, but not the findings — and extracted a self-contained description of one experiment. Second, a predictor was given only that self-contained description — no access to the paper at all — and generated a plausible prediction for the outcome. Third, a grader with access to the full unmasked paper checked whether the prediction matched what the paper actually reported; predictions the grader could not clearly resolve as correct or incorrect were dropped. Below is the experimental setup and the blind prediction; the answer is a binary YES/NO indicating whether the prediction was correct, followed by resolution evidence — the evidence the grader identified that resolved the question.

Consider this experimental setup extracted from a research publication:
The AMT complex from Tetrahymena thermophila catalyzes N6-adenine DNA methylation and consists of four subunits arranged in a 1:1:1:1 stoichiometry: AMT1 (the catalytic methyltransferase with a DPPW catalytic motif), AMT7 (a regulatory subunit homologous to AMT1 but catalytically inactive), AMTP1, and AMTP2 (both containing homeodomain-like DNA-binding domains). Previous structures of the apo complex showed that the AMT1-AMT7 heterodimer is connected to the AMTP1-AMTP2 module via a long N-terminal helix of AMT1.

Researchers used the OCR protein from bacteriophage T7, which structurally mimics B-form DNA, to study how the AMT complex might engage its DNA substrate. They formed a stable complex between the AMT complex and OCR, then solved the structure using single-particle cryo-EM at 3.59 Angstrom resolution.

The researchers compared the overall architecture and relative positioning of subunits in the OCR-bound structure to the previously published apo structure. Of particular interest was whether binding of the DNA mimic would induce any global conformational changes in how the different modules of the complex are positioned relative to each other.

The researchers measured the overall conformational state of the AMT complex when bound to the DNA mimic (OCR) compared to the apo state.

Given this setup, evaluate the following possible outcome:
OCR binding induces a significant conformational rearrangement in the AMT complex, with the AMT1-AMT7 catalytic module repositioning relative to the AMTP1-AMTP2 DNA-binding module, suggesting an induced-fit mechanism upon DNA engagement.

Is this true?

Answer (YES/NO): NO